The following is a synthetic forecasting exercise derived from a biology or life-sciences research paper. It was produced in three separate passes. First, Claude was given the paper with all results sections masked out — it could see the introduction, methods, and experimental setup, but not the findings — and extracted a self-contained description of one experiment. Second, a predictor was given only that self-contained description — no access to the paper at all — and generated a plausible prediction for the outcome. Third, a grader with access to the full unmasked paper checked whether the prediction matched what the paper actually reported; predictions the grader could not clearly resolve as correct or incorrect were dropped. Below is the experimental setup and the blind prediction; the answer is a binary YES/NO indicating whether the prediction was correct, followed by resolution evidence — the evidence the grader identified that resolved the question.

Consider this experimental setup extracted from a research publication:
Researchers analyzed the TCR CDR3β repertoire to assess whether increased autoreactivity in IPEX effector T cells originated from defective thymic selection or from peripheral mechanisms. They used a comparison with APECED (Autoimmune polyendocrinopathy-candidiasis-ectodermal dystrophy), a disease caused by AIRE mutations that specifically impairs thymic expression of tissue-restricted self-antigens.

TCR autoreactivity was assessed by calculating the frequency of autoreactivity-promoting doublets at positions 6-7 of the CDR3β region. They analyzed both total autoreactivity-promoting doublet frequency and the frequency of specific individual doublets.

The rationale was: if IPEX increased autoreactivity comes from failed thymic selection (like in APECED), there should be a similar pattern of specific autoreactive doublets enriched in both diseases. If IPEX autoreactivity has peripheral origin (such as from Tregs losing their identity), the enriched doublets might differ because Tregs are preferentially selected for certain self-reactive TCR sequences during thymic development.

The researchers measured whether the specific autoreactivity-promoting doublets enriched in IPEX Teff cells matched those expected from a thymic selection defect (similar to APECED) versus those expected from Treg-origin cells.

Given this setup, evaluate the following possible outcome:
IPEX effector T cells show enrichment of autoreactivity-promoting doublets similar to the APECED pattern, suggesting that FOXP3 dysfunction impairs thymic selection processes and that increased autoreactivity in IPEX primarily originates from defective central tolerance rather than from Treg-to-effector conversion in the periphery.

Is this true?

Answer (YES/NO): NO